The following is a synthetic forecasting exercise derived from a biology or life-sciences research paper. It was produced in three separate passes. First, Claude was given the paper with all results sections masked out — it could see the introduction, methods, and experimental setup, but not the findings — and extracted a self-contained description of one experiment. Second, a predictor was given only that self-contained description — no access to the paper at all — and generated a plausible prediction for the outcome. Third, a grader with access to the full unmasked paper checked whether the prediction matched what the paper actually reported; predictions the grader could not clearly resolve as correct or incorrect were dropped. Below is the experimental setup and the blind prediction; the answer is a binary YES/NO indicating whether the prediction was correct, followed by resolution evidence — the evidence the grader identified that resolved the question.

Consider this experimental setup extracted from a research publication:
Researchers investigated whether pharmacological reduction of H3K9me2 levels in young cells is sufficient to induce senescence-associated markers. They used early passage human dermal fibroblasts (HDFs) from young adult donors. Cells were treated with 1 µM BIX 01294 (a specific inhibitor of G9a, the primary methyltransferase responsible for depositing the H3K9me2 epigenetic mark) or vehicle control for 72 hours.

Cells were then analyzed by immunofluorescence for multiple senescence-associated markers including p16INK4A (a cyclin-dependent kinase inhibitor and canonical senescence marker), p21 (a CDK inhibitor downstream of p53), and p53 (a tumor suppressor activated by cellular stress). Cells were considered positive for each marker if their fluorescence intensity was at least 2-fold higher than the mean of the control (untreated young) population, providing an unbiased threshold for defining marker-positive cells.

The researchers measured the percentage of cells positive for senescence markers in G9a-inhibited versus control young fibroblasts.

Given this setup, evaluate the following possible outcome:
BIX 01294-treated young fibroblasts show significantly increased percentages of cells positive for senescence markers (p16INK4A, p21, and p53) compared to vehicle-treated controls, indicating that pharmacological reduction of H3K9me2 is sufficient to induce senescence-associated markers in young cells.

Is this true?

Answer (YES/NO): YES